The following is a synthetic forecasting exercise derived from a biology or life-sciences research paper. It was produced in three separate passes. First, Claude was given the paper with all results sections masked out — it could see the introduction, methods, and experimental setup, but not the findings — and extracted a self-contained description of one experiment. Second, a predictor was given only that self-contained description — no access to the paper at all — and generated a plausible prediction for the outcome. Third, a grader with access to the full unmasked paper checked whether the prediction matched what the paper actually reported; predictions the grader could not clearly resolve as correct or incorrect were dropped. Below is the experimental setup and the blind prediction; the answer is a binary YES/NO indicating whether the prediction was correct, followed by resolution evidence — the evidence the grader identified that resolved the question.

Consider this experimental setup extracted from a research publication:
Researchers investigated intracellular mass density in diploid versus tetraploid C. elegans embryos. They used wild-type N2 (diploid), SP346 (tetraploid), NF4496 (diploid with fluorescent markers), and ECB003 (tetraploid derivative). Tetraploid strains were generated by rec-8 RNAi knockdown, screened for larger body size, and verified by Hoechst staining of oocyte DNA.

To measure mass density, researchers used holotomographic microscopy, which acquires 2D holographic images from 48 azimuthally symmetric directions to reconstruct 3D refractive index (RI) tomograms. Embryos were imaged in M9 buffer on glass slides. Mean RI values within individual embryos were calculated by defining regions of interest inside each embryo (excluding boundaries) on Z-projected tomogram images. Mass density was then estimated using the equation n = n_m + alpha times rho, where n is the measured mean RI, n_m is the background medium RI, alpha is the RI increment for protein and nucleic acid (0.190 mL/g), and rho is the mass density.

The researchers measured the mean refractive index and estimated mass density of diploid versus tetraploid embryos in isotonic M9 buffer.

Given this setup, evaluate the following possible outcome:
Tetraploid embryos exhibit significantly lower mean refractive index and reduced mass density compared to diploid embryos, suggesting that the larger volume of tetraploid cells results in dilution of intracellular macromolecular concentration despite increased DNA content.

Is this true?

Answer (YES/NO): YES